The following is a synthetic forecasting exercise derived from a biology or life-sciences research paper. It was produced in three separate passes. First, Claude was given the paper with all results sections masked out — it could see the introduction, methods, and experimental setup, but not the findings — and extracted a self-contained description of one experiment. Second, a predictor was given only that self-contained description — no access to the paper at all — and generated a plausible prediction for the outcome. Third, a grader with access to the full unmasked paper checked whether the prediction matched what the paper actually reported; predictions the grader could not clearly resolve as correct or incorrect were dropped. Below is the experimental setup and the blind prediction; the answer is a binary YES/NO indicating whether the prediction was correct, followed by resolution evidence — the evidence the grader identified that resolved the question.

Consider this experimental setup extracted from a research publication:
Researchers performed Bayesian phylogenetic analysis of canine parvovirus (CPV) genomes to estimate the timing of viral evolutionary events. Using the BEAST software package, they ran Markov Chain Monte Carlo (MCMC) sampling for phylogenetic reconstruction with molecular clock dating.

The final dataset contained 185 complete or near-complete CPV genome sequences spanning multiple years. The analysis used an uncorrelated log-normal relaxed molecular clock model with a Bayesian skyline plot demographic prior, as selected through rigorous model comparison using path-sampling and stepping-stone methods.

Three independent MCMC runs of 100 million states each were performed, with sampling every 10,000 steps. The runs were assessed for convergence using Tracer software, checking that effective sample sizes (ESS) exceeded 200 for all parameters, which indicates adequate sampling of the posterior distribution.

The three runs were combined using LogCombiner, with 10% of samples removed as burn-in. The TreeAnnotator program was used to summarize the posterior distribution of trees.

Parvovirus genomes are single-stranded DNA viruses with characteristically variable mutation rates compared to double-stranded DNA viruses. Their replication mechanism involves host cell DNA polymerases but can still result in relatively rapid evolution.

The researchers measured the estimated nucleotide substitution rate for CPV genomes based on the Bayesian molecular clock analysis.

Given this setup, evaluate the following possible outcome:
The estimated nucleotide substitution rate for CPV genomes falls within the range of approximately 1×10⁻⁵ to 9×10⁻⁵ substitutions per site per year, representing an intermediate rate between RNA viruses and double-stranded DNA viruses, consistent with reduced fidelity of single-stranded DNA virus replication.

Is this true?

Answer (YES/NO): NO